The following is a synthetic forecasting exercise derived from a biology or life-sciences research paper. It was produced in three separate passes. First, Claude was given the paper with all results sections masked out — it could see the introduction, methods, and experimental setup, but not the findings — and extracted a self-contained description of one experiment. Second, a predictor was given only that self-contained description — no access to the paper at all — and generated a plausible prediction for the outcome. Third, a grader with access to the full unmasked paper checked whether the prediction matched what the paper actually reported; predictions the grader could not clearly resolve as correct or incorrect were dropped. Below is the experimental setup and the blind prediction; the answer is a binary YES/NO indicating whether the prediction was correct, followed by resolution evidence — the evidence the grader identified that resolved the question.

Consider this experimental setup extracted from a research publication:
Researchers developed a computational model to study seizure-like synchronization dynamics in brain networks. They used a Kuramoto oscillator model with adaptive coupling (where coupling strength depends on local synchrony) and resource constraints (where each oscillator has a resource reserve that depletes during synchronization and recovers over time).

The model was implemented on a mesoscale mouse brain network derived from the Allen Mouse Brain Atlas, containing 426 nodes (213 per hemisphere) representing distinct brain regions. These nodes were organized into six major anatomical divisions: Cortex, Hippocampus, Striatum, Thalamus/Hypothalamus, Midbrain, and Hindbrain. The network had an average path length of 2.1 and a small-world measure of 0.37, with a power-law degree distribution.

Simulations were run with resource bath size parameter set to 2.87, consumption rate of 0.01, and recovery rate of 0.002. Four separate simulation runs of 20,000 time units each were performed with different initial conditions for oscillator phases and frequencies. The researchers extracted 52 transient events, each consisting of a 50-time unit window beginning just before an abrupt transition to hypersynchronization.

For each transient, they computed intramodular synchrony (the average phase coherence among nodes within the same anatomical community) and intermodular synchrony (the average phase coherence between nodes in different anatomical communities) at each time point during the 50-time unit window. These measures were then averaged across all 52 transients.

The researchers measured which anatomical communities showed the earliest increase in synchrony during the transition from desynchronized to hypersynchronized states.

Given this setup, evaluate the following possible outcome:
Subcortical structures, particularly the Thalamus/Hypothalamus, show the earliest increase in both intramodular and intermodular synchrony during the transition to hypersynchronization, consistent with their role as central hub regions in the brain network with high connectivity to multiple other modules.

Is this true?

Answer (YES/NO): NO